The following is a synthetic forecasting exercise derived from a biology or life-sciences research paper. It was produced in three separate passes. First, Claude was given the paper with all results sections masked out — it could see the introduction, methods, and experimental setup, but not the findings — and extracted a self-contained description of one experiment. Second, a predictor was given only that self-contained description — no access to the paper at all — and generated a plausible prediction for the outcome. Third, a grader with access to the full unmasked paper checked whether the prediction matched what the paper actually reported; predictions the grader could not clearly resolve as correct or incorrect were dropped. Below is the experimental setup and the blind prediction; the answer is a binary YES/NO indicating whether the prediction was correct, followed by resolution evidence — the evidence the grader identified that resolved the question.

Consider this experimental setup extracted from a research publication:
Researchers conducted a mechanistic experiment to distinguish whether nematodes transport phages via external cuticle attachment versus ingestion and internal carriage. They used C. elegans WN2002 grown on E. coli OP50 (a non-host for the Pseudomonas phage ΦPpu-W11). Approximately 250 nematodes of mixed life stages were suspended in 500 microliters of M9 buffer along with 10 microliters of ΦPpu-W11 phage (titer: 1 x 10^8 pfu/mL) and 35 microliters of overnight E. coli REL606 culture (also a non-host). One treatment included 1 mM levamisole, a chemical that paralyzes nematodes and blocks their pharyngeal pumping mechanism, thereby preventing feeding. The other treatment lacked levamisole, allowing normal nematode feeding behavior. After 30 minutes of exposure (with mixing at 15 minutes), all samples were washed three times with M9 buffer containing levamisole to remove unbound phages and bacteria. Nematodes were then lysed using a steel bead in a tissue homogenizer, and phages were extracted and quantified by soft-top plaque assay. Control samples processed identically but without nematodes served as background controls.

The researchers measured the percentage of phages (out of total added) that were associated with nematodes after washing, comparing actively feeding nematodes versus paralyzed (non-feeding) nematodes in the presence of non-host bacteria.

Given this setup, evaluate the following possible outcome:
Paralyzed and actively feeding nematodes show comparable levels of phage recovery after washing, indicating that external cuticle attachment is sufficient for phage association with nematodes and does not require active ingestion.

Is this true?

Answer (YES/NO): NO